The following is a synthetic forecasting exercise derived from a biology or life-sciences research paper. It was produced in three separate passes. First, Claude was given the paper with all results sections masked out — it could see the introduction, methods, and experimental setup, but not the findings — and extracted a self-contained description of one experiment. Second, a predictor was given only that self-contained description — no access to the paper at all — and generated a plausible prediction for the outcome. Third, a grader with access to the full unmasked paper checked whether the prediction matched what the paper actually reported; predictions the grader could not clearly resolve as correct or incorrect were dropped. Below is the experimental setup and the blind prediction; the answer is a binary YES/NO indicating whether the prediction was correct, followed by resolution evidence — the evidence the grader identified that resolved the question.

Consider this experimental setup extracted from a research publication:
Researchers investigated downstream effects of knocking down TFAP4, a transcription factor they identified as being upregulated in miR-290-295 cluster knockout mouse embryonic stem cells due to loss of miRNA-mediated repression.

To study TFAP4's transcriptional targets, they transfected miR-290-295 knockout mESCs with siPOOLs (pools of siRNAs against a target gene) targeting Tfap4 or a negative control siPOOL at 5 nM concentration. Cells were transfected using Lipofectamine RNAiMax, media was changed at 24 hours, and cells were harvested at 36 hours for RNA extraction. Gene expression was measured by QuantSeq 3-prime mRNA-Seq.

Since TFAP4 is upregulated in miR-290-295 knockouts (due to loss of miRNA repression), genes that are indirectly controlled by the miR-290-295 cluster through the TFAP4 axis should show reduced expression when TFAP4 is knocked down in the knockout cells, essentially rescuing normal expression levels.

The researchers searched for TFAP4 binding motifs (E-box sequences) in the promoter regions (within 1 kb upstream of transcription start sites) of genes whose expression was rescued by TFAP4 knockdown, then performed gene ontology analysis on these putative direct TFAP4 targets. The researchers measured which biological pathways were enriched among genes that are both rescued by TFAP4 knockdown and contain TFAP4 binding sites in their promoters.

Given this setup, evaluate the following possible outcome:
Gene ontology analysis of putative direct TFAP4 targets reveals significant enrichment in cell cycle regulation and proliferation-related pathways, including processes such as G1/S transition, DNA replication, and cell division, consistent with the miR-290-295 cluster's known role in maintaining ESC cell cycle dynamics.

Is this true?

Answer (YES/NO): NO